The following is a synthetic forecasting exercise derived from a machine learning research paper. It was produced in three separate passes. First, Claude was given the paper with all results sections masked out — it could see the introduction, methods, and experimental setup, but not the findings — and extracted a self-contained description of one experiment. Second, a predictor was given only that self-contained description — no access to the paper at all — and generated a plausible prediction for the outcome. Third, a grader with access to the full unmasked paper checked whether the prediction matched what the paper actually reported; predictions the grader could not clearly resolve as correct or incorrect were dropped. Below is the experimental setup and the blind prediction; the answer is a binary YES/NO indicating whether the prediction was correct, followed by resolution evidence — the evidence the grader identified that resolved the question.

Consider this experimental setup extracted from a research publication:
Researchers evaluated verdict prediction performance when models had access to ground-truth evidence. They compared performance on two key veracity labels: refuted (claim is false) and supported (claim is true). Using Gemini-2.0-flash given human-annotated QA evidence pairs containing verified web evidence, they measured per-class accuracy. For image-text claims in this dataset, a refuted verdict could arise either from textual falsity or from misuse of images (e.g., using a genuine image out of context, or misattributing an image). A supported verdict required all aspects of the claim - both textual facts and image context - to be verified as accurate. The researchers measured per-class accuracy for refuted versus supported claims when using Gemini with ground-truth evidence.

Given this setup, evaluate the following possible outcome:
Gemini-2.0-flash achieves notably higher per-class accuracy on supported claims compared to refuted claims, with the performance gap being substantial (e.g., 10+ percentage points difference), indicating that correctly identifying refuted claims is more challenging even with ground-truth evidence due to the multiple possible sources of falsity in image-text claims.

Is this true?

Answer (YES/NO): NO